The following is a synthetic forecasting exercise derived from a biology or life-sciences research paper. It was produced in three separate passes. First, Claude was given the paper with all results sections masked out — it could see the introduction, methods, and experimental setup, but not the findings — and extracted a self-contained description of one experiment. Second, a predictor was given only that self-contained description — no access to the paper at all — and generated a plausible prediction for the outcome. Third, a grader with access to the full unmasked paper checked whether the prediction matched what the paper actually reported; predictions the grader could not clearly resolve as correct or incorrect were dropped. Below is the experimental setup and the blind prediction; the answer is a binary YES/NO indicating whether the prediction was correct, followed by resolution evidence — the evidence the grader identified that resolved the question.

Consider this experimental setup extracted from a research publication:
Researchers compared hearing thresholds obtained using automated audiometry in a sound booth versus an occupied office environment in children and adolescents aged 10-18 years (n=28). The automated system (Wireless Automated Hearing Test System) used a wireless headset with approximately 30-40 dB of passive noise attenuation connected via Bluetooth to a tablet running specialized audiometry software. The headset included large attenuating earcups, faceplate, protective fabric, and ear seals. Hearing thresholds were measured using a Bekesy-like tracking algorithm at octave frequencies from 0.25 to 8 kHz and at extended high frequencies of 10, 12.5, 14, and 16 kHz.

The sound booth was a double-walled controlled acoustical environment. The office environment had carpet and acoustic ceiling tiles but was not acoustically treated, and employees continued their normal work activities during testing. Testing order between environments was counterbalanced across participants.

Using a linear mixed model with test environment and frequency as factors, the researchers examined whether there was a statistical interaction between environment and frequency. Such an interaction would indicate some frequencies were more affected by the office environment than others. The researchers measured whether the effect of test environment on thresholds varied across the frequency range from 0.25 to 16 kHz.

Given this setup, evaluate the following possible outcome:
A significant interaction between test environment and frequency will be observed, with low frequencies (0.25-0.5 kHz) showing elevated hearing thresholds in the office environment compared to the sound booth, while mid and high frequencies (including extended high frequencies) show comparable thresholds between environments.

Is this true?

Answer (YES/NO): NO